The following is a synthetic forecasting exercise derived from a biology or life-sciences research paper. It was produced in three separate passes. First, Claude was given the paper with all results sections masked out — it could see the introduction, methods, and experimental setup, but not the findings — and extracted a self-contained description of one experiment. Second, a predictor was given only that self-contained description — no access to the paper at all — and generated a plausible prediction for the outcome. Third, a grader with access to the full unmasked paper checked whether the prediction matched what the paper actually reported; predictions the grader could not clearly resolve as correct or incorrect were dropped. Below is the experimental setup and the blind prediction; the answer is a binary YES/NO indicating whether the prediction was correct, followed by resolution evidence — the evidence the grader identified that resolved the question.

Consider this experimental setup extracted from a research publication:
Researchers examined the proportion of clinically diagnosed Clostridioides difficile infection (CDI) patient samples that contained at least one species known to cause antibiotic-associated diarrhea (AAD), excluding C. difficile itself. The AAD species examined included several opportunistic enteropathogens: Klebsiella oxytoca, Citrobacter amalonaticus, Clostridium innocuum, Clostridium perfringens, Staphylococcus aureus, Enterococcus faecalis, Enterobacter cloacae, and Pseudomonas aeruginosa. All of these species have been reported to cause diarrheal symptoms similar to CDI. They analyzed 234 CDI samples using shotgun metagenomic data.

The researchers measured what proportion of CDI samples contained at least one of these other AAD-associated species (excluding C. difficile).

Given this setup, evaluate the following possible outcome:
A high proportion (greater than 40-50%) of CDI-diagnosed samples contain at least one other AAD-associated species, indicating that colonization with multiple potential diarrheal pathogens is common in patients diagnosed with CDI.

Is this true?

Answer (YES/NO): YES